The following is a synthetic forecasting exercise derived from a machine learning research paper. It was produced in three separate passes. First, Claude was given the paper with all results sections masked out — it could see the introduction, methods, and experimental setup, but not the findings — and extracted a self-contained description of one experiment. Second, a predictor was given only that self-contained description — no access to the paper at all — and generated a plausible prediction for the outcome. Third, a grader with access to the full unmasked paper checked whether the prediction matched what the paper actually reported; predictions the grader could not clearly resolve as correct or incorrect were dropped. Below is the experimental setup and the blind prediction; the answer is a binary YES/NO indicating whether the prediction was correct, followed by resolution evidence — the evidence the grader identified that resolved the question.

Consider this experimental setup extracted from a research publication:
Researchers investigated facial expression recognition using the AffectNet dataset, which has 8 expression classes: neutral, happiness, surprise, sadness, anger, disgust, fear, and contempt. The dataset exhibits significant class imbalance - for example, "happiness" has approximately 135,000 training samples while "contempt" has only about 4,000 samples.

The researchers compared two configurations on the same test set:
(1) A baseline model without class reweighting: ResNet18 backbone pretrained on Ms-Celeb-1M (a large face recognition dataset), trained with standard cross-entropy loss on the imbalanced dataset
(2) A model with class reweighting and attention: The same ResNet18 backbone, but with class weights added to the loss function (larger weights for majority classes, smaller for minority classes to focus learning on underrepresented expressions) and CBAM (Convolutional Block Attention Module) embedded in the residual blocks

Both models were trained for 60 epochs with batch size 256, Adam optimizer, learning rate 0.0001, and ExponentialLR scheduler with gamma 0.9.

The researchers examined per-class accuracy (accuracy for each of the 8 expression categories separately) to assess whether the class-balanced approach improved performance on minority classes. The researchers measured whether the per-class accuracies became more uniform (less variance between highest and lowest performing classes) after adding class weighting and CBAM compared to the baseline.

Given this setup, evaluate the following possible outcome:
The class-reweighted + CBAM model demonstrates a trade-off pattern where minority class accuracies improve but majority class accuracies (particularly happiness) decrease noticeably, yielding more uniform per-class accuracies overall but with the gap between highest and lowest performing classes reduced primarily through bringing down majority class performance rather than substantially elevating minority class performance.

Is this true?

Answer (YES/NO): NO